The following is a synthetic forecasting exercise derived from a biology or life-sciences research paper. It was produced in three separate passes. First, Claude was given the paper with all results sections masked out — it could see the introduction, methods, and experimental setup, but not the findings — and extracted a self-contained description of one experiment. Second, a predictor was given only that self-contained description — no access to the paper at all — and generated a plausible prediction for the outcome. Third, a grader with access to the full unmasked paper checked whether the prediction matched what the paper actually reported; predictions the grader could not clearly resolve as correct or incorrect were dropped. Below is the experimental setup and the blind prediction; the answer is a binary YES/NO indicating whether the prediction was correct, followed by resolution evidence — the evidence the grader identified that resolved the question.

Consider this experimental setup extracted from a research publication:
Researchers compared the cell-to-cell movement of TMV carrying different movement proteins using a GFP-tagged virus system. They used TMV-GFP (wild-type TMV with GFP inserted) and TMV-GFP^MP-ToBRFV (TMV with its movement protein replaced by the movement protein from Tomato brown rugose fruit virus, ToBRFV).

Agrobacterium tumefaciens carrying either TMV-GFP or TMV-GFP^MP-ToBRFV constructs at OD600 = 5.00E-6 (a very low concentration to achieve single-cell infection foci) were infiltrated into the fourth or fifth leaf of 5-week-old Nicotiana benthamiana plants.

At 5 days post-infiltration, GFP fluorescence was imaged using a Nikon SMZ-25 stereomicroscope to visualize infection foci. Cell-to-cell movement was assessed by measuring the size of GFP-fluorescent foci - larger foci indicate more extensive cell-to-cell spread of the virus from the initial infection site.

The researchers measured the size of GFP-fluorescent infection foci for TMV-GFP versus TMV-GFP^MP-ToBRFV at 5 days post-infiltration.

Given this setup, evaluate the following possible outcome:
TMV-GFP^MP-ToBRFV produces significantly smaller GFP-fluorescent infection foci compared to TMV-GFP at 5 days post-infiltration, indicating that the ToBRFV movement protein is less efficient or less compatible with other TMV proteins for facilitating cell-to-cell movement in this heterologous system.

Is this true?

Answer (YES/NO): YES